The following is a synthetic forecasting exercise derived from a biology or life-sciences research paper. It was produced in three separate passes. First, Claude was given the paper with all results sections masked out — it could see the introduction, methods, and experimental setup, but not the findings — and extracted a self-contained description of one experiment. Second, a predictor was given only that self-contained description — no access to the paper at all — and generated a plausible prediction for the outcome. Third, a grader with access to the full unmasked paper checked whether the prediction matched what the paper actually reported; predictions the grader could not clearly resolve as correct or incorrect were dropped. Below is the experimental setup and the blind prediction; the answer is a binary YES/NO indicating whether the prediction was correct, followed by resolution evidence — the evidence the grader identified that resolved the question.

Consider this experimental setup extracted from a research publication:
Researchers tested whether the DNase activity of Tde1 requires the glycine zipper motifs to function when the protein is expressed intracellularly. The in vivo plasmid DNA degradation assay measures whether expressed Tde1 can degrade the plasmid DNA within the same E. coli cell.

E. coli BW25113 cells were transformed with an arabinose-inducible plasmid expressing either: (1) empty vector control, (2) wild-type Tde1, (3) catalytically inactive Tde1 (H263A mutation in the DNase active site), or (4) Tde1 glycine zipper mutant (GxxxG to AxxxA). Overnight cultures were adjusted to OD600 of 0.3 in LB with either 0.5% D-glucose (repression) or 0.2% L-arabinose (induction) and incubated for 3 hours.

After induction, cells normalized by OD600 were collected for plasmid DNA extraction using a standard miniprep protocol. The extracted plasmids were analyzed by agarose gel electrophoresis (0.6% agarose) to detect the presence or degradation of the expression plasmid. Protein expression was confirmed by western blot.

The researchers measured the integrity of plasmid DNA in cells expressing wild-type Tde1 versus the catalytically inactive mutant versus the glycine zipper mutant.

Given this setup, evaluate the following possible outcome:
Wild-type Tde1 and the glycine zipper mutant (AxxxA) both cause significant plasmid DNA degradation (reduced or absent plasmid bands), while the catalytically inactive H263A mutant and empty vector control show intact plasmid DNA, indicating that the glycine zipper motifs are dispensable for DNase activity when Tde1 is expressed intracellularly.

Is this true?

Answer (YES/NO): YES